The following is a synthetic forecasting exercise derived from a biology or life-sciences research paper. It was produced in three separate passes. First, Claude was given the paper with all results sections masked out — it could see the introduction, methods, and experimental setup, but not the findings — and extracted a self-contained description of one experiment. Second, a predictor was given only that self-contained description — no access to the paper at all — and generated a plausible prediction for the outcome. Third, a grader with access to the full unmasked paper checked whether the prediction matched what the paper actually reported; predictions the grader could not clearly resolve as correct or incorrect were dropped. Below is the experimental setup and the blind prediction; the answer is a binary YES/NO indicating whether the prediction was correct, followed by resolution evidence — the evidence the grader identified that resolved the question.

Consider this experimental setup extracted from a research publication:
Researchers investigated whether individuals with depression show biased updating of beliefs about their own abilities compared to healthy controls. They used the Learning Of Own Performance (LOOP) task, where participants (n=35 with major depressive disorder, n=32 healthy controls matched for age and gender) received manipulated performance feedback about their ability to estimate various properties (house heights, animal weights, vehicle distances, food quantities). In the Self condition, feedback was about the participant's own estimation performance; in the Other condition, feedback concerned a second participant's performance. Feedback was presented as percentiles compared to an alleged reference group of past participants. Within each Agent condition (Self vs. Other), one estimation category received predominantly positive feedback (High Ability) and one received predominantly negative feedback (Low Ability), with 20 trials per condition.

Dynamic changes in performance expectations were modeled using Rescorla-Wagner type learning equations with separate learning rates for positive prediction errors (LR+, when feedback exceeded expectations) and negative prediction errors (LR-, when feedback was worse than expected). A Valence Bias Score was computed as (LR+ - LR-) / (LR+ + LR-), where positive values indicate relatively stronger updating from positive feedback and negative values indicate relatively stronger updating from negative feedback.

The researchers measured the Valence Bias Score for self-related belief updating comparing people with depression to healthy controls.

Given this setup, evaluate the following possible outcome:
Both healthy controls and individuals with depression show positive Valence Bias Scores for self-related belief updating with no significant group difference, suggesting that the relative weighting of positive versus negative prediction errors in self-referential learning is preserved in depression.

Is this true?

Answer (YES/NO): NO